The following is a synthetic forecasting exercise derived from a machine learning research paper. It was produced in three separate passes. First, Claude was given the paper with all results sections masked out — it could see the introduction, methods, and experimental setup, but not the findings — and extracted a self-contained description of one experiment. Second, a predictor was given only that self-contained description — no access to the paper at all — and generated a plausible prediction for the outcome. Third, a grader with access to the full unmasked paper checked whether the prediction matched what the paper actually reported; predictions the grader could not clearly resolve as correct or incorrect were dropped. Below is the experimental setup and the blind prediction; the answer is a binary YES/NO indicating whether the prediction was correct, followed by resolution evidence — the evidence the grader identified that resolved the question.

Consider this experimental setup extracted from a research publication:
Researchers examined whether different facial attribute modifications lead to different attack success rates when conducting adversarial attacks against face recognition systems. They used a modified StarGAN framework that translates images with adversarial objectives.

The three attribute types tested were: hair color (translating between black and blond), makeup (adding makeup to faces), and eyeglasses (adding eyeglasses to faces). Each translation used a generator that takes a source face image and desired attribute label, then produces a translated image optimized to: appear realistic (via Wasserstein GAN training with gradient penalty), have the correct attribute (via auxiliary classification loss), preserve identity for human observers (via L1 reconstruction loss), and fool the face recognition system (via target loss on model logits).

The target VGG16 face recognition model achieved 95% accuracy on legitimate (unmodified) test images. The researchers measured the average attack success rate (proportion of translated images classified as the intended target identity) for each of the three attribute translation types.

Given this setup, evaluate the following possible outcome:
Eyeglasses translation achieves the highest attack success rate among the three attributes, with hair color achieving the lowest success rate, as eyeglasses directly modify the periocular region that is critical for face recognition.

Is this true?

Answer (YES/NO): NO